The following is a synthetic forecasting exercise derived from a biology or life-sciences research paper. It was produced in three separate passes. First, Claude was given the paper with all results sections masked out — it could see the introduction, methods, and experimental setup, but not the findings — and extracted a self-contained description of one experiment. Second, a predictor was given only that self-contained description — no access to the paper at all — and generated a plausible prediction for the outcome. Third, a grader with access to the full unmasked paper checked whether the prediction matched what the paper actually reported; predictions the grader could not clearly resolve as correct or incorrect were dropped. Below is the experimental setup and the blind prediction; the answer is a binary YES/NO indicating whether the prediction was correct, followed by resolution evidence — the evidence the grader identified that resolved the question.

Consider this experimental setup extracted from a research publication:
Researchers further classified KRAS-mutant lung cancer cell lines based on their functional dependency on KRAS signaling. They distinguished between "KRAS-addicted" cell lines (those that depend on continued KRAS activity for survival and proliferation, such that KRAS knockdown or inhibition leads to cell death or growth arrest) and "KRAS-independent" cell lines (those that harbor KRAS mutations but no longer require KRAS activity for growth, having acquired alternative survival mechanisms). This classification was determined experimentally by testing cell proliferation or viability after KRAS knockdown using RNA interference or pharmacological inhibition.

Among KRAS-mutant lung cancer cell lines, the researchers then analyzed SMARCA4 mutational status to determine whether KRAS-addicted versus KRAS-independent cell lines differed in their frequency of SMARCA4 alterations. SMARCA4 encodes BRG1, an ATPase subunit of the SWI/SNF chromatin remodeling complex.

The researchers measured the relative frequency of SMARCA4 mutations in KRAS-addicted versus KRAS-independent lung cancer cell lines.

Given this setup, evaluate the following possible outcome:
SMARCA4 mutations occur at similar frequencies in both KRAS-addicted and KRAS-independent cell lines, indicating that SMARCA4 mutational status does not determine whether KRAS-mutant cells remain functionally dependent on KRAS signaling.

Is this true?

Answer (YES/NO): NO